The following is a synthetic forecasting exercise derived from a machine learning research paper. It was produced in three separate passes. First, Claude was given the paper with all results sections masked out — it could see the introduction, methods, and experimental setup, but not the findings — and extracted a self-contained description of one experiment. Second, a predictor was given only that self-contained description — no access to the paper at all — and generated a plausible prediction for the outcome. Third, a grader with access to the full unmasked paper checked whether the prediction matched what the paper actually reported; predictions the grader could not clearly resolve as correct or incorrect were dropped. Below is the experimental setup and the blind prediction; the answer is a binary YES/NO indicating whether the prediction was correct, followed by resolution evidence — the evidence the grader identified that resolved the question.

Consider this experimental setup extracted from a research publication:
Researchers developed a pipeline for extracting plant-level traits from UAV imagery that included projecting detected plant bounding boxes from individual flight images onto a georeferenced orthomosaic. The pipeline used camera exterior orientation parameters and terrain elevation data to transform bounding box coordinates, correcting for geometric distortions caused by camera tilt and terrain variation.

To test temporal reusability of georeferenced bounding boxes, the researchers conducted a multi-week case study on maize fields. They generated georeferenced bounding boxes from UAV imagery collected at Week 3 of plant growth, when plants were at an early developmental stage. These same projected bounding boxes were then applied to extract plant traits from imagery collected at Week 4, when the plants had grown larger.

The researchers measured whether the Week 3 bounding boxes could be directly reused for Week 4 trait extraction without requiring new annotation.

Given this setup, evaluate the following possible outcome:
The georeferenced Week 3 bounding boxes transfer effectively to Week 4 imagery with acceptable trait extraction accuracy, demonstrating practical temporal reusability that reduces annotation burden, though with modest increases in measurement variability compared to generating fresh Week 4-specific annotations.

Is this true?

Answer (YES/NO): YES